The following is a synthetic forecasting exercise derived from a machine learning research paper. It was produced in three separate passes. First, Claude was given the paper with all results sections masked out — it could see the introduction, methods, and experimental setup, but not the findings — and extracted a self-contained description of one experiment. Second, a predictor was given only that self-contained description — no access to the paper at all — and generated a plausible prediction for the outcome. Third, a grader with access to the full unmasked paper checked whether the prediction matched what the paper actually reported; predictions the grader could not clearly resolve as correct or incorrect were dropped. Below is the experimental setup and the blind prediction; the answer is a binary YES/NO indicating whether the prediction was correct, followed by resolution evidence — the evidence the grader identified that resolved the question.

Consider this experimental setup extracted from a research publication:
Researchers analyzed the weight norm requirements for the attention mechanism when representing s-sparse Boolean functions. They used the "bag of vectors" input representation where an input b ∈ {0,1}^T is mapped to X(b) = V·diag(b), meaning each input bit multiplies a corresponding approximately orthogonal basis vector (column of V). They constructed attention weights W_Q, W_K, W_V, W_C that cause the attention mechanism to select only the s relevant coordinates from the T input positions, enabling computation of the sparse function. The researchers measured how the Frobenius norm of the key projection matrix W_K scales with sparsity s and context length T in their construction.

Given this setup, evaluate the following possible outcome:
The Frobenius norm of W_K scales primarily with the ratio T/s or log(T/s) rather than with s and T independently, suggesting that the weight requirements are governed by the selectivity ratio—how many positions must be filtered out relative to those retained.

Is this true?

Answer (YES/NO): NO